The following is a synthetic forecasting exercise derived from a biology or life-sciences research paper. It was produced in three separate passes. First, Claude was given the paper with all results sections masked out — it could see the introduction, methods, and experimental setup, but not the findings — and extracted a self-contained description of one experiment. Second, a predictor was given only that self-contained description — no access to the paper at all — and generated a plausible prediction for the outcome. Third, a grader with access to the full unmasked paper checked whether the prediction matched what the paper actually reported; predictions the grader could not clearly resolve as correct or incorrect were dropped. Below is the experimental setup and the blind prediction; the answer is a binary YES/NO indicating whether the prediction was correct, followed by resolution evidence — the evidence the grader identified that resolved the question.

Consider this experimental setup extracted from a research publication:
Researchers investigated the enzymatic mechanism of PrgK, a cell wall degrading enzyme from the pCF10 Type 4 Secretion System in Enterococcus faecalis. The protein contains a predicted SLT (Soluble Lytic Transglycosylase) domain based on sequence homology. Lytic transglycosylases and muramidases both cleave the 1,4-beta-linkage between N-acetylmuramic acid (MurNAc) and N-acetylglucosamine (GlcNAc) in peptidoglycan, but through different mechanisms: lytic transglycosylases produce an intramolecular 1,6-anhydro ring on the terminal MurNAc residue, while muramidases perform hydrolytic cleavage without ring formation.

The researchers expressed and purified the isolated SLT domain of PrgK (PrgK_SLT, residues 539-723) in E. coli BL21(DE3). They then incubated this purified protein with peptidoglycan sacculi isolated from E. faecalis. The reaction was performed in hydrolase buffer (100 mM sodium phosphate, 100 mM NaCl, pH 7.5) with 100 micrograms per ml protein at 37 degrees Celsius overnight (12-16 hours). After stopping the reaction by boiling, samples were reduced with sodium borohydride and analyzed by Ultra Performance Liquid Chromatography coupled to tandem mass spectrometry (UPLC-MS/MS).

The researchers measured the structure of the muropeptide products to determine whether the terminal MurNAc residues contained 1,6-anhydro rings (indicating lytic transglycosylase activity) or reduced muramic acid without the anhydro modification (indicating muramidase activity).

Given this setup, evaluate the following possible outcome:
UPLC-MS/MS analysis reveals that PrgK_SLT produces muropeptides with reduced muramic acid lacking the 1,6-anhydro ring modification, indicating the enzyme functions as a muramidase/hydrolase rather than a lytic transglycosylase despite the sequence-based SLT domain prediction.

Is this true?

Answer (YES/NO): YES